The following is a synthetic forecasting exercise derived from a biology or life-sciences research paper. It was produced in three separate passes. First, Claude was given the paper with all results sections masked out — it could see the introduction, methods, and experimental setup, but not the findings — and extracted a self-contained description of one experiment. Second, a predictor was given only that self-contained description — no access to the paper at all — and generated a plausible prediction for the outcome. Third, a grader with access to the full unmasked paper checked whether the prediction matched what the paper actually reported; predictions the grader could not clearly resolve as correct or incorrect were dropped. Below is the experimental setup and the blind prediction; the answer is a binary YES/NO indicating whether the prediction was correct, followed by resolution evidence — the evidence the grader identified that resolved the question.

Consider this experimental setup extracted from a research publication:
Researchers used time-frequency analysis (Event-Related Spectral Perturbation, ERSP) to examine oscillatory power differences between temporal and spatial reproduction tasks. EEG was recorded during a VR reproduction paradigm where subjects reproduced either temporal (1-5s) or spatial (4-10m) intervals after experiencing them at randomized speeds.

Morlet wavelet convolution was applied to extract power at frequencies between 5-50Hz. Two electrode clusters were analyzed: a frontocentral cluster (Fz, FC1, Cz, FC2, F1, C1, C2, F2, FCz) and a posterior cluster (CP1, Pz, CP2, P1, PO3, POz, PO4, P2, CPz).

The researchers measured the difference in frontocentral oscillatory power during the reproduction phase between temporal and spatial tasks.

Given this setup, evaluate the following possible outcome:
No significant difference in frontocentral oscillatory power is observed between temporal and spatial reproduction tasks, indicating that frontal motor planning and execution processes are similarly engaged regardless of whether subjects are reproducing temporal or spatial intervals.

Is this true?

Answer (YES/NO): NO